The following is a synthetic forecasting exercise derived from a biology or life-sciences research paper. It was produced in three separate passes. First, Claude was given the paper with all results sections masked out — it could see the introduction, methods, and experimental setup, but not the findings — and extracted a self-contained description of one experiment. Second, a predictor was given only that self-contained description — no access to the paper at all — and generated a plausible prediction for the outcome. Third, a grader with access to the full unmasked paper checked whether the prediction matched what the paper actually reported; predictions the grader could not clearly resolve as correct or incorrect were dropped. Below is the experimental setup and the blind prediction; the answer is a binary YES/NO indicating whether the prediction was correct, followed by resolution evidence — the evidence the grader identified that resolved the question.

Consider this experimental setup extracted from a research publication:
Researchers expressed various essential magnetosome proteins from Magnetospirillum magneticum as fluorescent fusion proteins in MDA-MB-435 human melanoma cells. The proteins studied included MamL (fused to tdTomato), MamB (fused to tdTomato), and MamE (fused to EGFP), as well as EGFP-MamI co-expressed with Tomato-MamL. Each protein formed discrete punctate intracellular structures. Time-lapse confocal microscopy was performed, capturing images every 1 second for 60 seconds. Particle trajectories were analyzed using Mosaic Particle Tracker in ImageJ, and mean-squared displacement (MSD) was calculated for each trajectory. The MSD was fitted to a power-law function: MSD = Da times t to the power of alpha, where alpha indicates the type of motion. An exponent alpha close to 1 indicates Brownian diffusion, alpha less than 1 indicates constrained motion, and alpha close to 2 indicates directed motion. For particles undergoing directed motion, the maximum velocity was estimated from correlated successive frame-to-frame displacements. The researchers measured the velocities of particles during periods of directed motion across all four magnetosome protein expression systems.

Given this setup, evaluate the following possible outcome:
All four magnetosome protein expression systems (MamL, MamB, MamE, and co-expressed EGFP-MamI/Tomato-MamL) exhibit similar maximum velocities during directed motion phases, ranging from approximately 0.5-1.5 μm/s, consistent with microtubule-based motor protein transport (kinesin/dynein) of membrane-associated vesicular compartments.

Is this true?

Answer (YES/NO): NO